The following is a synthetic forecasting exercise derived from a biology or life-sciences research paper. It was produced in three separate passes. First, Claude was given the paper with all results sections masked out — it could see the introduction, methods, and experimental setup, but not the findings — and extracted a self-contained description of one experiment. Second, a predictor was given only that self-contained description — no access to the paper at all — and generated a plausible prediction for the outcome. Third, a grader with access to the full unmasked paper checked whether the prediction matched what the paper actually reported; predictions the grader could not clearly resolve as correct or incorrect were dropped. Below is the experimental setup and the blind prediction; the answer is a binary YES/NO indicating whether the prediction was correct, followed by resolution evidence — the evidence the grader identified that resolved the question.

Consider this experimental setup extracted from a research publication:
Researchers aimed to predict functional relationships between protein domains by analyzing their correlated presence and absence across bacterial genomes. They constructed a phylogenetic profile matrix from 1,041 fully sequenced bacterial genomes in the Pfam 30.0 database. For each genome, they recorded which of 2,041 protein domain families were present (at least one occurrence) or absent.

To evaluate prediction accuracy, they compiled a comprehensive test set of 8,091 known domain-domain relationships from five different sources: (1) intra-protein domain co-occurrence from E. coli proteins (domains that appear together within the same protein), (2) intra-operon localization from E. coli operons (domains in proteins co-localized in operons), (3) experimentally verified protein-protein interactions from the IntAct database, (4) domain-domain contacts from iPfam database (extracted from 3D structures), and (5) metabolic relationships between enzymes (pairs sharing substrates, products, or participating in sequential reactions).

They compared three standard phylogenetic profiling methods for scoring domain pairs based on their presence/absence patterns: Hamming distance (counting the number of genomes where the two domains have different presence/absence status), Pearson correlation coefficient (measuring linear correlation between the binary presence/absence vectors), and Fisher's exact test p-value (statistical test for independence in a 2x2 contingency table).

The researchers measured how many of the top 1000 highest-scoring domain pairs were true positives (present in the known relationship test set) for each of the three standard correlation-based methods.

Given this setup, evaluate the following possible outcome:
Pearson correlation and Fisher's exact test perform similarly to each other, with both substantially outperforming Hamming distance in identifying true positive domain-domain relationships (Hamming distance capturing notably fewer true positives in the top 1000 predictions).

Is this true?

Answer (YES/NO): NO